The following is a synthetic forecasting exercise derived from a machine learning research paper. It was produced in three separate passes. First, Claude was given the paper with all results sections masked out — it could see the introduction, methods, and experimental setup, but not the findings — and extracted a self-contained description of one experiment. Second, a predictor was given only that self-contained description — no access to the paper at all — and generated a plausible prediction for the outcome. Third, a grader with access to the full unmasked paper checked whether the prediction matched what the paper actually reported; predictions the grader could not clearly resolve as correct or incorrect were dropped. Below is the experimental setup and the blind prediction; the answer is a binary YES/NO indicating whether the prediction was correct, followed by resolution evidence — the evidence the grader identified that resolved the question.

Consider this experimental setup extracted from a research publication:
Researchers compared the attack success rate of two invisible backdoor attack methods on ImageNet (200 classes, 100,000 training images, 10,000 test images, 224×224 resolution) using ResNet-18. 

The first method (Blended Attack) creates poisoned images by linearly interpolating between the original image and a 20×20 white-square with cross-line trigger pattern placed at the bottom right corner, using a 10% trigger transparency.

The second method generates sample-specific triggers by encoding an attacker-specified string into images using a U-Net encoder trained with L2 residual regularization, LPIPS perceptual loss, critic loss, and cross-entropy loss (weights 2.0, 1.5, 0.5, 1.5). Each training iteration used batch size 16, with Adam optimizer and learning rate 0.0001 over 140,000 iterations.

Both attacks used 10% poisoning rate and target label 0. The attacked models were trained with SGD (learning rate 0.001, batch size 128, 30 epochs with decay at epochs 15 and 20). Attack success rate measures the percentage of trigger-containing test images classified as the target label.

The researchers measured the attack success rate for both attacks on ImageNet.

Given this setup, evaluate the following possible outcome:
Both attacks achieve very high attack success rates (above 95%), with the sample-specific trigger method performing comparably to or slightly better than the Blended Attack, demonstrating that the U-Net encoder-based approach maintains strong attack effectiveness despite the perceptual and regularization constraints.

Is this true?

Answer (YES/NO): YES